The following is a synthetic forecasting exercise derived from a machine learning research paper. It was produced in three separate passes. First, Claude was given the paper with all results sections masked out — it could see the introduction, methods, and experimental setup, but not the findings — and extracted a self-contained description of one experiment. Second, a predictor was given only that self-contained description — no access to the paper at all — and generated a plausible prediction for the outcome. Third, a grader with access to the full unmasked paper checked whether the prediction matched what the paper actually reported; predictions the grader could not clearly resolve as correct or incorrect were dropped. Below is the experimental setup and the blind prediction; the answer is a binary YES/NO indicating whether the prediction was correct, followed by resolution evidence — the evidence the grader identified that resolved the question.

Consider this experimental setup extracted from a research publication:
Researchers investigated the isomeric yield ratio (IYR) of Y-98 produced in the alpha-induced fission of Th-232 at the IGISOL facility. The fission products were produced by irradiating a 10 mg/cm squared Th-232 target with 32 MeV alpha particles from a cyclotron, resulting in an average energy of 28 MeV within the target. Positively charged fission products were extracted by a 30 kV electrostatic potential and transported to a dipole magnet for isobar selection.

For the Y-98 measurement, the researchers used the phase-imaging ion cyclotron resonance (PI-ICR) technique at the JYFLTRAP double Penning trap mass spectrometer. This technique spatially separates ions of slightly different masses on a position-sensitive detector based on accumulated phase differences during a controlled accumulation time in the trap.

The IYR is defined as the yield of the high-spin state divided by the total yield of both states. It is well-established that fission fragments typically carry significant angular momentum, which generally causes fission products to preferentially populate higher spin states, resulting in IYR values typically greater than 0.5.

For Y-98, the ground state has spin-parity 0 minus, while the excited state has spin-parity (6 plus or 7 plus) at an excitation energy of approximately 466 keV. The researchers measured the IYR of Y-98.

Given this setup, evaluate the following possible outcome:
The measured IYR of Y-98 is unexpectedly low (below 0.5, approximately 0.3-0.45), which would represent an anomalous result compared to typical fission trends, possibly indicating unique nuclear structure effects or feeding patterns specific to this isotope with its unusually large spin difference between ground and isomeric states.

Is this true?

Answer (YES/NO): NO